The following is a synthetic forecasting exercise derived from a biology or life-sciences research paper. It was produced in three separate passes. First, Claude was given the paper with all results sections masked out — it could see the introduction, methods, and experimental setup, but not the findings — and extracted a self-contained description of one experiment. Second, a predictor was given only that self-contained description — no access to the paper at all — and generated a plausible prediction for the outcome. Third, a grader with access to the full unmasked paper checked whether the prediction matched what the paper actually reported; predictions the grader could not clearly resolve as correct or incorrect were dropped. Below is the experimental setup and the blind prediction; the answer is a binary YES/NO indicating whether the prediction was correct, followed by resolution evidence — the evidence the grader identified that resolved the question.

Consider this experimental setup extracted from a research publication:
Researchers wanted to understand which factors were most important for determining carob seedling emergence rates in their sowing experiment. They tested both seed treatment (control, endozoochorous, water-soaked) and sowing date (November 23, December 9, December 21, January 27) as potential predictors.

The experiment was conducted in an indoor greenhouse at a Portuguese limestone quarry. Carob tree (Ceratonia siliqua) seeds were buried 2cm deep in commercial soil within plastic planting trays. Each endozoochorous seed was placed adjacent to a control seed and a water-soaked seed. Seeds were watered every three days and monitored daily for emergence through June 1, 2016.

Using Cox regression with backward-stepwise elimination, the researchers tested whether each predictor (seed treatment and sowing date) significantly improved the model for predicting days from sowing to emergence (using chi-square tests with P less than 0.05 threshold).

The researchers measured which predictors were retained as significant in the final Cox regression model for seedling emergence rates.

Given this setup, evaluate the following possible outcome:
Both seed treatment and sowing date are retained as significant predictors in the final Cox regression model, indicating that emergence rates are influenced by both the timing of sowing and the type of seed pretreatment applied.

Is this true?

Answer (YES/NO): YES